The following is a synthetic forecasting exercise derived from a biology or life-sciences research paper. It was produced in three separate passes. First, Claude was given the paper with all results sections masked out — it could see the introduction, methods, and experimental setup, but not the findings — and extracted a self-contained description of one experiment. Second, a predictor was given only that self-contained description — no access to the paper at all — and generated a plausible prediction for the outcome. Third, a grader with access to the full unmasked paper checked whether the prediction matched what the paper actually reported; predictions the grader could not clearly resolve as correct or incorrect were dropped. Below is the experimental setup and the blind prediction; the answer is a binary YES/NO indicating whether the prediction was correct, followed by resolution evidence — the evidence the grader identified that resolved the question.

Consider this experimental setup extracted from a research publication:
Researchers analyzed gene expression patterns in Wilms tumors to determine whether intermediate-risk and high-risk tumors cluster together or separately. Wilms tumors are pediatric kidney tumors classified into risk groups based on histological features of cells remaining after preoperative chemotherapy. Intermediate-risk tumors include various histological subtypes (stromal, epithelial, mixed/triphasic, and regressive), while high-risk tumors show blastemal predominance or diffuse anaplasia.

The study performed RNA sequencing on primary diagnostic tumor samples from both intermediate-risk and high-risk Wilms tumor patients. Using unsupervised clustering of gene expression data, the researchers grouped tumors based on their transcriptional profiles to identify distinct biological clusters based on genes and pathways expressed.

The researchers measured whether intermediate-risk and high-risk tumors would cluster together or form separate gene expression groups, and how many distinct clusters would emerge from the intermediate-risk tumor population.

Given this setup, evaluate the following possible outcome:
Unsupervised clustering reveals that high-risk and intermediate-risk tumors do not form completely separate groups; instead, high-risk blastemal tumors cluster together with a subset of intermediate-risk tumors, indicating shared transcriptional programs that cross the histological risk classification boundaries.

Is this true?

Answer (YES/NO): NO